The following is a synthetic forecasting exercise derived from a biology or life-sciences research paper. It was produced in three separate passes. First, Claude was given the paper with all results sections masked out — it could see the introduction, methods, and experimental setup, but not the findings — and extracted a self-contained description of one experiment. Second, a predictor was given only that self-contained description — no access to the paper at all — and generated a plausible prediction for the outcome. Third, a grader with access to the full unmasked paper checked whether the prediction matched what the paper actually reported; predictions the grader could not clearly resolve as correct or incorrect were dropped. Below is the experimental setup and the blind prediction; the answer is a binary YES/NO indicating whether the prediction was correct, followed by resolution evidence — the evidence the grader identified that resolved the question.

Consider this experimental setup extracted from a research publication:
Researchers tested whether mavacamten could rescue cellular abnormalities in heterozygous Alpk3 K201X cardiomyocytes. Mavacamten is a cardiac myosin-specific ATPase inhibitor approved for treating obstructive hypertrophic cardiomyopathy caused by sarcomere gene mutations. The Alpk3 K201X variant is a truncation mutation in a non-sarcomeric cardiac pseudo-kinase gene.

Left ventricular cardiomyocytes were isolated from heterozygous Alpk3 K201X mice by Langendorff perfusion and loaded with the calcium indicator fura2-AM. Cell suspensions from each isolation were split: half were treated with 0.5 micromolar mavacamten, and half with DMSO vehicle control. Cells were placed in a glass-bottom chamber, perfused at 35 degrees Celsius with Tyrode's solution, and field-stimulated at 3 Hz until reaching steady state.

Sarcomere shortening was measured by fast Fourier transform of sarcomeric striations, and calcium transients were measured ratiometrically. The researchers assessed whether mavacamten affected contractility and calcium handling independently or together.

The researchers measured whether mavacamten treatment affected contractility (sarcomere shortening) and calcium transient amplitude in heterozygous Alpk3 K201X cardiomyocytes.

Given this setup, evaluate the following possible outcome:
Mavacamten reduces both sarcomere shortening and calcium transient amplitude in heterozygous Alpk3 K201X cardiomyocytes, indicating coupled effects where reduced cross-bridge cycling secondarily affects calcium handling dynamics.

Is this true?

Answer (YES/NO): NO